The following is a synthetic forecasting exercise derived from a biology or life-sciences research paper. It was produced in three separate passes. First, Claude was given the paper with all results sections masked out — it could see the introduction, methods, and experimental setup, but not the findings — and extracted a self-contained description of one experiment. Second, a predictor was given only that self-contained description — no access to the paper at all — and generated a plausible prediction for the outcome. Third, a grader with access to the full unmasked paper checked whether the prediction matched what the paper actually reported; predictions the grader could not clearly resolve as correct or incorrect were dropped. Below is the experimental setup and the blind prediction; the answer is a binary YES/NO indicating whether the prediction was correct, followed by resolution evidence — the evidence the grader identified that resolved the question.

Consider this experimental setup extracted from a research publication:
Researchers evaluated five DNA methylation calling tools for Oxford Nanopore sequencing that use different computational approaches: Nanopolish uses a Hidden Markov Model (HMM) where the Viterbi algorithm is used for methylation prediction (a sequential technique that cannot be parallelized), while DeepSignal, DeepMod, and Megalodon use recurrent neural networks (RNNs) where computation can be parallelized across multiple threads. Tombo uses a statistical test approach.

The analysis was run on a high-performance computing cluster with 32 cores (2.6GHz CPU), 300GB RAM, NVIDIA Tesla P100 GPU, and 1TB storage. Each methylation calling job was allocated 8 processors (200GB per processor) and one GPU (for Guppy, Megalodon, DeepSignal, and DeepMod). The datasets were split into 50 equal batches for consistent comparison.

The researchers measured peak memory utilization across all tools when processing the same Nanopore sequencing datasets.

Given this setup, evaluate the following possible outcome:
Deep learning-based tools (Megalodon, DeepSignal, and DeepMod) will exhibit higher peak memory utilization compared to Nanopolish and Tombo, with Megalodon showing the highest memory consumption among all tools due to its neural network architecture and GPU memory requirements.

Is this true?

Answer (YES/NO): YES